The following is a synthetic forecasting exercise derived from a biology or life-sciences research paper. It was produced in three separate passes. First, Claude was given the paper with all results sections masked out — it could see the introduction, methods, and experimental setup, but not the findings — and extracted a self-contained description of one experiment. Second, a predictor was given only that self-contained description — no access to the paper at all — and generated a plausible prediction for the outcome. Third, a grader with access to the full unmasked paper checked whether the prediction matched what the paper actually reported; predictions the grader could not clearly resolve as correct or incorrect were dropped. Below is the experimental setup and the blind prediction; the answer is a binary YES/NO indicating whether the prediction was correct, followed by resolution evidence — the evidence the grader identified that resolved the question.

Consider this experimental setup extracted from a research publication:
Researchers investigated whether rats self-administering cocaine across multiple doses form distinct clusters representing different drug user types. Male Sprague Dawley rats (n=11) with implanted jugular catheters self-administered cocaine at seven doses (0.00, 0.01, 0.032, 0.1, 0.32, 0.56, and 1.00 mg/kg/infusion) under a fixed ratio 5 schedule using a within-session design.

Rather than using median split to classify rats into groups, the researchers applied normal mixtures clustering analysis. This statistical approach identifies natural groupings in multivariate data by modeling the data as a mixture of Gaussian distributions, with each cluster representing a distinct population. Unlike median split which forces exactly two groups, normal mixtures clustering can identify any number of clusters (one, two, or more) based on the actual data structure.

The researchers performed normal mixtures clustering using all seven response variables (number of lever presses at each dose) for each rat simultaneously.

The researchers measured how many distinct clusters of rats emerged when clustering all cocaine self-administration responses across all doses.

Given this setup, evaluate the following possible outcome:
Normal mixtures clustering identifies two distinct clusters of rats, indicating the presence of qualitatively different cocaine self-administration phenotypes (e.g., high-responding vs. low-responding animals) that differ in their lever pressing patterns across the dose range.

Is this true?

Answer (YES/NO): NO